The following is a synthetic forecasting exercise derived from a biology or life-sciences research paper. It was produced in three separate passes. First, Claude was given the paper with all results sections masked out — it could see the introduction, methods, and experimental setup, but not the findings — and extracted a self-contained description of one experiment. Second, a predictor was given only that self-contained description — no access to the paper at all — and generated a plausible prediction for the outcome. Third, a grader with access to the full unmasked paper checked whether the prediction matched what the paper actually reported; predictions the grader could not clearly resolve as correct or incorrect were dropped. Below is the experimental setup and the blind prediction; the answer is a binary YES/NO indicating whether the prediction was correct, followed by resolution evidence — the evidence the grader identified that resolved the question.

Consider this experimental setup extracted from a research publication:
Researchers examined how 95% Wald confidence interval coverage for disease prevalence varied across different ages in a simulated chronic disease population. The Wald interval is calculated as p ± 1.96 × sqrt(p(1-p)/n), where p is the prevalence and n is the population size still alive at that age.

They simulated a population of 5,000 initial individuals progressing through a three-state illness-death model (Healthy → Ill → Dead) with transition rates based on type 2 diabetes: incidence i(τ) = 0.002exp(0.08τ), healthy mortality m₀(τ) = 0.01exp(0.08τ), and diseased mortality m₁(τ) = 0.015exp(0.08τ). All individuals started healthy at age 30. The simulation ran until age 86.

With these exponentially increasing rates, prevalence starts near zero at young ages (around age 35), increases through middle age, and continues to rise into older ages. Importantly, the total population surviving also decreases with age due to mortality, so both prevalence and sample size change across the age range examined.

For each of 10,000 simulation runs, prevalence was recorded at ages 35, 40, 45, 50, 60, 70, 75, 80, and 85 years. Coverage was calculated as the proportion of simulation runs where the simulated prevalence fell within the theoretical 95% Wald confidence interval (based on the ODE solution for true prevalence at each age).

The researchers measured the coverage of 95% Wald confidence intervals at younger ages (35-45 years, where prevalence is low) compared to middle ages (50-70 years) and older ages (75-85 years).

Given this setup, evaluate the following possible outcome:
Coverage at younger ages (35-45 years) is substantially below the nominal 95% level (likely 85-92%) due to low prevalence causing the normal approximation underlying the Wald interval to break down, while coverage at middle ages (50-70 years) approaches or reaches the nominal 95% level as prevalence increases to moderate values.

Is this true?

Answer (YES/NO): NO